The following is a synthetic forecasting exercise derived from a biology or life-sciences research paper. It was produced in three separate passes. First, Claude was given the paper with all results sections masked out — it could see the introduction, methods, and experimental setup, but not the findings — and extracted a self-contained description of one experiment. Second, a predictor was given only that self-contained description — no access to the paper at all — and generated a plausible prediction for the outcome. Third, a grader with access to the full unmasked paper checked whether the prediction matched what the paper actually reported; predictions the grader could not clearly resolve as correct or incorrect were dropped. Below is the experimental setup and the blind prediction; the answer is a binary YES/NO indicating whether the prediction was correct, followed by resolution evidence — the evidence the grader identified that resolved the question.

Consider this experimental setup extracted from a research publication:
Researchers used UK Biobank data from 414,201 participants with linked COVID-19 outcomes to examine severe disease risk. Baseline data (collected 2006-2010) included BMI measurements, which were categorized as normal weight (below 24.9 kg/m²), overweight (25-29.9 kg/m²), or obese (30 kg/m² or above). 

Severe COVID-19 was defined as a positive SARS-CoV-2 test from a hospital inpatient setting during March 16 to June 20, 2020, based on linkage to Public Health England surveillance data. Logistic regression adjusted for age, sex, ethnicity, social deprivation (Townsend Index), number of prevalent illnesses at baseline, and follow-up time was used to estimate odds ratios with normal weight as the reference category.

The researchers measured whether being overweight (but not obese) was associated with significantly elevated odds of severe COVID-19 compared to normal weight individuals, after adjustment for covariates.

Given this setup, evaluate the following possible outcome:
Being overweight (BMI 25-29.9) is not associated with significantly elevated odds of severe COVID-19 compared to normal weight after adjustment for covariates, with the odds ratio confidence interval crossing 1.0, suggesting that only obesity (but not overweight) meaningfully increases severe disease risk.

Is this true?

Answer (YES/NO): NO